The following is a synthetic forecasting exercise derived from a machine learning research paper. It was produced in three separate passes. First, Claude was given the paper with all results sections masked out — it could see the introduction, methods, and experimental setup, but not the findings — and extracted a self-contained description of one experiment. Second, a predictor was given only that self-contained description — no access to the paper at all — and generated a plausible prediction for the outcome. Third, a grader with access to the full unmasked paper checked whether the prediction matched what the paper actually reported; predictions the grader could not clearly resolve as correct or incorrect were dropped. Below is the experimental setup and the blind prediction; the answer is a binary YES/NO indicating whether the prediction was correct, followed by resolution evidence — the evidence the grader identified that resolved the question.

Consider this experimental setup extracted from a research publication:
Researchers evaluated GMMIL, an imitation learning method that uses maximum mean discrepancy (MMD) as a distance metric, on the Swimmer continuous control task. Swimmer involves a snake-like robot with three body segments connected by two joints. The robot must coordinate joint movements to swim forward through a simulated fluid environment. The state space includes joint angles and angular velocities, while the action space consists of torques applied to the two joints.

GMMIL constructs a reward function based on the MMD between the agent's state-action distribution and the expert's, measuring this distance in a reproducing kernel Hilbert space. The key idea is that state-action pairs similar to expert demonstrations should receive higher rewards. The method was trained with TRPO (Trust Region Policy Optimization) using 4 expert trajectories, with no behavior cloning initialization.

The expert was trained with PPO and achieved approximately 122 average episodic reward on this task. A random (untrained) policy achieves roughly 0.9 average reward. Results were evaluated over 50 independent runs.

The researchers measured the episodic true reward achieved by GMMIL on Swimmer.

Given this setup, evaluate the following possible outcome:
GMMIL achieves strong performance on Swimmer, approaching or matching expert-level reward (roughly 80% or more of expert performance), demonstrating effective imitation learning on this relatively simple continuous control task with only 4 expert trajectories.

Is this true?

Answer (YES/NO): NO